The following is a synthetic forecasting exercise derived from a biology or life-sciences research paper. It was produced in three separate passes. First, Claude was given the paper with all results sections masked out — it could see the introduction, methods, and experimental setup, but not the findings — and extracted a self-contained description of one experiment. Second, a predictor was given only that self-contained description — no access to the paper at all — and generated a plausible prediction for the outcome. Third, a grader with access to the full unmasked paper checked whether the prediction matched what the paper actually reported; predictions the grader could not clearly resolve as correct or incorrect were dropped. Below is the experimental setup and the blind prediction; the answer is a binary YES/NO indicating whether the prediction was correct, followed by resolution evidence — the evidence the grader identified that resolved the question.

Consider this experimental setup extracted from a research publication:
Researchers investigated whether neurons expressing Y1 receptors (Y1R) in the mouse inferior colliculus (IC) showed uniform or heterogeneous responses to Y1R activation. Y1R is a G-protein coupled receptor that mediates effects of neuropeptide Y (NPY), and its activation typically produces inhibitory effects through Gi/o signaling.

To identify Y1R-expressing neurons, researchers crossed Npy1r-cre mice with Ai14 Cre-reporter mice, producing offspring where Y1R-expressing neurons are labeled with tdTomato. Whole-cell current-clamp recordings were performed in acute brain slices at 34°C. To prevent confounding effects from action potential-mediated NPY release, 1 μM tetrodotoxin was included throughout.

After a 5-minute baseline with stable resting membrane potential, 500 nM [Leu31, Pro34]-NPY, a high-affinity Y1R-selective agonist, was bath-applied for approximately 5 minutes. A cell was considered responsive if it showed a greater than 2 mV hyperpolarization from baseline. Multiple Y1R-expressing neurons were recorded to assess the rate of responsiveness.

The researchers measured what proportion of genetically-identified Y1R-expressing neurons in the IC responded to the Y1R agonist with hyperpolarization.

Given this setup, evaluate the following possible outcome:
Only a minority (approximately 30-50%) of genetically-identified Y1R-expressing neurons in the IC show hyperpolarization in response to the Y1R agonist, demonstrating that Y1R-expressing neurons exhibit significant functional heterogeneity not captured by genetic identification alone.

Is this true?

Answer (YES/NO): YES